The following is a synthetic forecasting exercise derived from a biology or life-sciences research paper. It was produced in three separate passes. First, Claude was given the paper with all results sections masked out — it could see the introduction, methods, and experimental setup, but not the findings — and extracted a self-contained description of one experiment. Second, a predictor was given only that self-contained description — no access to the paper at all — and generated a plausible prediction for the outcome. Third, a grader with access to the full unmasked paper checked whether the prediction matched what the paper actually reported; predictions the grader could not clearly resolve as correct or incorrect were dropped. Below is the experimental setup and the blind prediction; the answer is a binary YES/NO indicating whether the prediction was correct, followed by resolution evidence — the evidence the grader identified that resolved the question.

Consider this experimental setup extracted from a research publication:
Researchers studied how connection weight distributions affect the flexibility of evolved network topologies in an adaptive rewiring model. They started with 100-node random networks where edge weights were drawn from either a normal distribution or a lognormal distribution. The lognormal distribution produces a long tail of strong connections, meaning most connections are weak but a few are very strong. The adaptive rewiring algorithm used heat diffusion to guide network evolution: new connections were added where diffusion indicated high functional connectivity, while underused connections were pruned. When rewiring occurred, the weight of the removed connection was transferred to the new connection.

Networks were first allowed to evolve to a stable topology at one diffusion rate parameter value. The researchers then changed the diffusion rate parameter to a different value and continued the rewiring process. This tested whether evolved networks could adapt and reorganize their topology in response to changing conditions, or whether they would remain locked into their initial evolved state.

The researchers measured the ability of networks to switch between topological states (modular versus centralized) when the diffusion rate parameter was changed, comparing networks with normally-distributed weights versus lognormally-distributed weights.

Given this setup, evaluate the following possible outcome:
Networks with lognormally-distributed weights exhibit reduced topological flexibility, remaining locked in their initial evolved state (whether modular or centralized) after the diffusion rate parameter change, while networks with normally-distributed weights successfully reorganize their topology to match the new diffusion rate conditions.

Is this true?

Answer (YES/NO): NO